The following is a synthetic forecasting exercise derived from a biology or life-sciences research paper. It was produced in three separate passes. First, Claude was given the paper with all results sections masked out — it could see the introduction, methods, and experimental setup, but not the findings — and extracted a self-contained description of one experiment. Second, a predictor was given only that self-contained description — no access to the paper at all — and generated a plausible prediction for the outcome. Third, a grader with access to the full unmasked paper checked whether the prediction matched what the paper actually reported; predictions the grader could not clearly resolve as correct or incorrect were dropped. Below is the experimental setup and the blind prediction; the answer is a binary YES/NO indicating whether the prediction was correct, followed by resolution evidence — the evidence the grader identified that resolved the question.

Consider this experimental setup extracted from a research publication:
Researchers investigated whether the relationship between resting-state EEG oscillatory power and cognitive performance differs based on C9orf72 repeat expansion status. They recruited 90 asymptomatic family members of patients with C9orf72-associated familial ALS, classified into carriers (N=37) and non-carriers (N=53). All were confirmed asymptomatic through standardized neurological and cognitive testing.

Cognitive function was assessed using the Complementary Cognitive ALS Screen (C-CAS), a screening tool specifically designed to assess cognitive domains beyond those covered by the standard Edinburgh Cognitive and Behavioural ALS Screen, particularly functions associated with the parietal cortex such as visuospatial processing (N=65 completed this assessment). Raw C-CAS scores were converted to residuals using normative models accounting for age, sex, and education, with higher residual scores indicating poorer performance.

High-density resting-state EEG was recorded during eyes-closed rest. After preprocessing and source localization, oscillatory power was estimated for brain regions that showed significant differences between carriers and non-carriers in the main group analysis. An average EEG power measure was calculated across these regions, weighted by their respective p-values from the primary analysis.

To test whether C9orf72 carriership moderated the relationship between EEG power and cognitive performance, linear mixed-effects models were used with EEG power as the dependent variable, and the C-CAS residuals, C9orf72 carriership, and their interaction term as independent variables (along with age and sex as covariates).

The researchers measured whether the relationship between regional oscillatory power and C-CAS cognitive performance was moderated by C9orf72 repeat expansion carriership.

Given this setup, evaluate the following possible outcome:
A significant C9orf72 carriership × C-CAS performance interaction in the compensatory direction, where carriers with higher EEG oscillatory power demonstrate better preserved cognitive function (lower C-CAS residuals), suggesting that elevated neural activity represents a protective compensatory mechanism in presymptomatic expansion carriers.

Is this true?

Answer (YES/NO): YES